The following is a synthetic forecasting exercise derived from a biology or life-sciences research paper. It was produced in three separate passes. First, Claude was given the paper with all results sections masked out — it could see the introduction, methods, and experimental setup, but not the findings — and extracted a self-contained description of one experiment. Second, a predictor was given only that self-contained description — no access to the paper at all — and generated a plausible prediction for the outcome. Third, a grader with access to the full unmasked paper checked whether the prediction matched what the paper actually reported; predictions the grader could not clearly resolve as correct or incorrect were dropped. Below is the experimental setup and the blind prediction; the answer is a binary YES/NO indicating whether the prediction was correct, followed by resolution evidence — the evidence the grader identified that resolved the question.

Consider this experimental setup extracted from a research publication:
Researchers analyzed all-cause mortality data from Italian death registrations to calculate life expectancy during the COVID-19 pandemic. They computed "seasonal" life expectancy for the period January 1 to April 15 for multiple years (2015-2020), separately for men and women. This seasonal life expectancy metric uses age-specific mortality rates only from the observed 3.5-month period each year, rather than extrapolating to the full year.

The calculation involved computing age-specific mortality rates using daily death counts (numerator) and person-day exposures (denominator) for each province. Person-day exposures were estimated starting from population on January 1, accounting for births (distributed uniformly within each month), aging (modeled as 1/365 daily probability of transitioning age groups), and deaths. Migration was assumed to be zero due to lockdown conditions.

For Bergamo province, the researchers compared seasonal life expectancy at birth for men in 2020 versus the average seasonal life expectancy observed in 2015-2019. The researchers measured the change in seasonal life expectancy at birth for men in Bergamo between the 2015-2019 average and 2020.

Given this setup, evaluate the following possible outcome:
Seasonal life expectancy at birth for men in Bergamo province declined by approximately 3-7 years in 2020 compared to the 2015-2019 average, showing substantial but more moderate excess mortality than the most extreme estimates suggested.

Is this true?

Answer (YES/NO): NO